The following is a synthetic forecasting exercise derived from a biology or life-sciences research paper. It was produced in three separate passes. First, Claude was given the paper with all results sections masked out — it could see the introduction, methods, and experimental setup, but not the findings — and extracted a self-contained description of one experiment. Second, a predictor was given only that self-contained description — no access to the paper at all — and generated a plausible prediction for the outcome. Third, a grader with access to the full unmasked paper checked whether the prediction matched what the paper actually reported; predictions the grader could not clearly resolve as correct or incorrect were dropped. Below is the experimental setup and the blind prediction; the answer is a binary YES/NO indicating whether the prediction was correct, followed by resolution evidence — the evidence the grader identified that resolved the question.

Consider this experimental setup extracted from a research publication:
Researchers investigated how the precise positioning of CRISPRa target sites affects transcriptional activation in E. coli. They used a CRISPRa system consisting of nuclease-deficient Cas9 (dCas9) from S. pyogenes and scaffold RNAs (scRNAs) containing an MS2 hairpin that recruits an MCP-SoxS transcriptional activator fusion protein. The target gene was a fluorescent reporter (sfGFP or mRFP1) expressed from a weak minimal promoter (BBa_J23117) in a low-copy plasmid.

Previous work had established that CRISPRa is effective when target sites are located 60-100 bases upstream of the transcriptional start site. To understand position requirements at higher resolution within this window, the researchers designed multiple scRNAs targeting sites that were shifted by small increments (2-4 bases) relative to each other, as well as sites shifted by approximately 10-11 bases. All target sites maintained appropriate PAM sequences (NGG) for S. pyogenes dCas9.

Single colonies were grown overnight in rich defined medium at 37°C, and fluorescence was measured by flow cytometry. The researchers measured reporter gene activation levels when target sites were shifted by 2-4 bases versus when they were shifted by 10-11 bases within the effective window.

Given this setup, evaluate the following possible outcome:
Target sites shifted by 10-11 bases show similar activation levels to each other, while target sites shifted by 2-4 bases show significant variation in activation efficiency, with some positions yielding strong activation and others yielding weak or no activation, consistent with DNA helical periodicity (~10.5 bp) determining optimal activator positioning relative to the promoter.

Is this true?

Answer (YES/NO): YES